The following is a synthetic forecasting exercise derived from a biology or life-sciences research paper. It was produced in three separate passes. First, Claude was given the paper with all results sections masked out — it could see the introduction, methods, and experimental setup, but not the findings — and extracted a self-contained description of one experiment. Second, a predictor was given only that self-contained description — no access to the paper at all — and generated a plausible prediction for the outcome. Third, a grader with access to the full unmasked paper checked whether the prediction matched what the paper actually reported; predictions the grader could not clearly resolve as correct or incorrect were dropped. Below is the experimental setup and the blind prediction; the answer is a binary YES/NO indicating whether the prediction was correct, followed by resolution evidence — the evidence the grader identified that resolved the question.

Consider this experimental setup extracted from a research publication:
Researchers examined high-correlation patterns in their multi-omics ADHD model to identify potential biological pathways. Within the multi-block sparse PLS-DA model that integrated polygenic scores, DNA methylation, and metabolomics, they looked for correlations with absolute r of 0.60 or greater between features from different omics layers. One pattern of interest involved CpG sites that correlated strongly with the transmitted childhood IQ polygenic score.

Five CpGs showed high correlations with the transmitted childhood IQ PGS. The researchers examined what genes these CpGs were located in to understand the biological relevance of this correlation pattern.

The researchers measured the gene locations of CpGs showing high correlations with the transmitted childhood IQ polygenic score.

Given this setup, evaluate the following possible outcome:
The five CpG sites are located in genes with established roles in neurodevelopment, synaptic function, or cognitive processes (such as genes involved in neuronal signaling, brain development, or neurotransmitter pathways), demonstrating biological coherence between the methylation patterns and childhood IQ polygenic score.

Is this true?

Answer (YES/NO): NO